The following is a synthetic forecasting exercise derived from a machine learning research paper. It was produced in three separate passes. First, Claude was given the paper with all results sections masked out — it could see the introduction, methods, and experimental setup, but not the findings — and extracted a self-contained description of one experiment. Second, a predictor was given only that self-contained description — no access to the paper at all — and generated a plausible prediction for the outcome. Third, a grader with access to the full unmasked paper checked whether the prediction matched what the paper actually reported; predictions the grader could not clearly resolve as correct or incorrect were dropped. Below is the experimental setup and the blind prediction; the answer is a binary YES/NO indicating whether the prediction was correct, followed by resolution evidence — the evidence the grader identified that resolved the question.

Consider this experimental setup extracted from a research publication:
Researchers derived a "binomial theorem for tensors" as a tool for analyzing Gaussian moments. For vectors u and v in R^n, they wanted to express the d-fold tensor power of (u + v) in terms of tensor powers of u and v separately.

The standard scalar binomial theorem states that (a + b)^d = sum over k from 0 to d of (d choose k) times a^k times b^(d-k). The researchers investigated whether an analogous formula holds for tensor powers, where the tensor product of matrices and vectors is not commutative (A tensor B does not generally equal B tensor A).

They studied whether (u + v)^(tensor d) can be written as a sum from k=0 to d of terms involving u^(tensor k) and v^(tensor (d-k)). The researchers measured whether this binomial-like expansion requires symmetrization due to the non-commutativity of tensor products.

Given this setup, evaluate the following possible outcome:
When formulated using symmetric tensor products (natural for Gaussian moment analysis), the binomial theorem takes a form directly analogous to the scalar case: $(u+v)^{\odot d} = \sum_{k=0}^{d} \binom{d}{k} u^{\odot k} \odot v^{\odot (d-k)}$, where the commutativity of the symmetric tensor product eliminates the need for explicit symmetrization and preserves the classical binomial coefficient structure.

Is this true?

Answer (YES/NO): NO